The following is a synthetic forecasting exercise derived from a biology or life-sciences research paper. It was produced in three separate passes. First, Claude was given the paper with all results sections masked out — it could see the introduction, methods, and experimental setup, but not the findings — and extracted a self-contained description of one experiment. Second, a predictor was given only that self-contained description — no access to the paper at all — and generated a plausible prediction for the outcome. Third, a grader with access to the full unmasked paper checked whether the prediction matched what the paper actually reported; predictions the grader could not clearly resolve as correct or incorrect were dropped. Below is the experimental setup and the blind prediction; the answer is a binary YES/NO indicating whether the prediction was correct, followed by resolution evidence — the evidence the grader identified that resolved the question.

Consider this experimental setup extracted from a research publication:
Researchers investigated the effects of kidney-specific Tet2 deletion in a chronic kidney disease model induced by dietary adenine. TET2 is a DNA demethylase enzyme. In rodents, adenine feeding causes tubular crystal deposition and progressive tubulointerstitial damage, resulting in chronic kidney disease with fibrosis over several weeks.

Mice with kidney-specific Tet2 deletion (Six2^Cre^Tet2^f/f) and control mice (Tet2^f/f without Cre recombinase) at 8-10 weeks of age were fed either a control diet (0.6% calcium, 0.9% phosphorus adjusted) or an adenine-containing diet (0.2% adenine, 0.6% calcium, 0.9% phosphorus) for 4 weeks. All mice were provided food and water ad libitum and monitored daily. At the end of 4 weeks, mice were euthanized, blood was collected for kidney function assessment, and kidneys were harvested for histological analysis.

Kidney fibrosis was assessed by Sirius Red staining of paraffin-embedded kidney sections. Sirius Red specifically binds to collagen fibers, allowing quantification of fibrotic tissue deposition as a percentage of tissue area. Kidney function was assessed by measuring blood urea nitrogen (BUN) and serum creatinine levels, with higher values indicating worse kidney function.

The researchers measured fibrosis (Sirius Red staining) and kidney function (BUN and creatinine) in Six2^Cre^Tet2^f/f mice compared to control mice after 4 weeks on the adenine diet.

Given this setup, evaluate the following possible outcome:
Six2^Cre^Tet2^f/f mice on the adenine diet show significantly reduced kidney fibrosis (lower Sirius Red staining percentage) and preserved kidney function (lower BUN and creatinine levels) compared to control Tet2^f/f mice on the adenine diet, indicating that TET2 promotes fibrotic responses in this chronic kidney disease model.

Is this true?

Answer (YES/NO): NO